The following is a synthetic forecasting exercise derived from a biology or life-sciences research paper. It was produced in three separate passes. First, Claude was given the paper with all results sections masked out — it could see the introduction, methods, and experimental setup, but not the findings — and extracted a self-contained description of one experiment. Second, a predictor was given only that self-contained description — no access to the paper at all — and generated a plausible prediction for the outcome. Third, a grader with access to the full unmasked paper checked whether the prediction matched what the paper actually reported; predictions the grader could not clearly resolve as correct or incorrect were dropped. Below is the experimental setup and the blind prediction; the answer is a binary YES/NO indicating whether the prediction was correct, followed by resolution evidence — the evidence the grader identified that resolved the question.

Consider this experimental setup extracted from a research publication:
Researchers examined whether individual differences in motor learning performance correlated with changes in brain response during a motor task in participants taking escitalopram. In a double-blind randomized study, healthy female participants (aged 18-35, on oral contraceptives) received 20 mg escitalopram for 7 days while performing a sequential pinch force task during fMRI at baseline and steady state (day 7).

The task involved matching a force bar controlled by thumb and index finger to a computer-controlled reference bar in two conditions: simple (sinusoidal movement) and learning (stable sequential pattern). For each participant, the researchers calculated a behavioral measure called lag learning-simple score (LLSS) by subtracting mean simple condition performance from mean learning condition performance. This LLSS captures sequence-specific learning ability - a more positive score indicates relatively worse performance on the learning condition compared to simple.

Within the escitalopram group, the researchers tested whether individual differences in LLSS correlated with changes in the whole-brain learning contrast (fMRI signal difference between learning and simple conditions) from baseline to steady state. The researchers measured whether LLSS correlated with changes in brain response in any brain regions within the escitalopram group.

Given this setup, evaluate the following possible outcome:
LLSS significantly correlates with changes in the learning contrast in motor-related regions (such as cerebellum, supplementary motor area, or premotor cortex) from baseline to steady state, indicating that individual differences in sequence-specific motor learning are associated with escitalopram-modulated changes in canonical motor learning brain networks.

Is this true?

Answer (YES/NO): NO